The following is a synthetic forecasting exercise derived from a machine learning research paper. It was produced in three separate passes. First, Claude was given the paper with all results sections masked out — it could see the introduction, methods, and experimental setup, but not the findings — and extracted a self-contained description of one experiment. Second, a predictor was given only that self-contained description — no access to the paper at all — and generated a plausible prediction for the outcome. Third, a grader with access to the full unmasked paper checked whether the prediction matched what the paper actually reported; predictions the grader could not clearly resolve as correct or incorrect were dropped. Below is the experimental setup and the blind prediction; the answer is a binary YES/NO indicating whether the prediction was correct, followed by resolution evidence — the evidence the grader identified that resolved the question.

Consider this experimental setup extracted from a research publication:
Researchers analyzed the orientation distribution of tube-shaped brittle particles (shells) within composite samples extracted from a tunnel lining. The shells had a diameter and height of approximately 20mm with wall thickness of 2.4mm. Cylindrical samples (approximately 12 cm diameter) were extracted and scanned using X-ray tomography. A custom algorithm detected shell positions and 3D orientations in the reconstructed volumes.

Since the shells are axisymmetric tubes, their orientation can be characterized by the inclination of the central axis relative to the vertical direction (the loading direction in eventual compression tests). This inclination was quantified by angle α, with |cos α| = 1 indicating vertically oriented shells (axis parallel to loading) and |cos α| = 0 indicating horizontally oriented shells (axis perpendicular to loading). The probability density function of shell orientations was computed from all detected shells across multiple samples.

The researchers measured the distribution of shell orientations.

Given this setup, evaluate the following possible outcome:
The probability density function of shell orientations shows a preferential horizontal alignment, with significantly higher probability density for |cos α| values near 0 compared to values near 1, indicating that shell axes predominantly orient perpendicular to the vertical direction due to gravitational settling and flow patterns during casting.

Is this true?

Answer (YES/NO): YES